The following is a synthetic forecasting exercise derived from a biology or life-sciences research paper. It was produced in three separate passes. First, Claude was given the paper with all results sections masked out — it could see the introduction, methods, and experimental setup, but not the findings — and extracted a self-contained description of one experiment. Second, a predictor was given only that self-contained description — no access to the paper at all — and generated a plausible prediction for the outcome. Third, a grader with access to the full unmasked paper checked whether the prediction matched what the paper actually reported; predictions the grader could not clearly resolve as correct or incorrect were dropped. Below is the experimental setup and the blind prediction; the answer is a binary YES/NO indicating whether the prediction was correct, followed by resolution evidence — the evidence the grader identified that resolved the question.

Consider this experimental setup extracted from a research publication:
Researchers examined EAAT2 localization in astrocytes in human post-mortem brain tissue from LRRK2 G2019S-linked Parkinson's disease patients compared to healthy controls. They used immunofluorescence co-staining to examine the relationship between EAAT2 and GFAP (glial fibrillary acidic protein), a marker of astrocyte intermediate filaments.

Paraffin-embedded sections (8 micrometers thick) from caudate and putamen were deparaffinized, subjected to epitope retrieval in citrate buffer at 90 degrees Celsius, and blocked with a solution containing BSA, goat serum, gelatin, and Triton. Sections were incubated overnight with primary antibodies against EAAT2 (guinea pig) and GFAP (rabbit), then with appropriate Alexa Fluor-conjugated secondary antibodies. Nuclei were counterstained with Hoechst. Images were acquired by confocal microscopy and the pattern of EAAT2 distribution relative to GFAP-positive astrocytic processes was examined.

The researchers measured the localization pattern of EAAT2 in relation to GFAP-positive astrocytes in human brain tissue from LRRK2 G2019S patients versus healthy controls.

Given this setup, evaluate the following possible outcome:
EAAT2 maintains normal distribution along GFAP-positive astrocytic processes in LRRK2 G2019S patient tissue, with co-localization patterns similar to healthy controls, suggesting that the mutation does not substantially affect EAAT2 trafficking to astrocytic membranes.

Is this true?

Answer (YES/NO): NO